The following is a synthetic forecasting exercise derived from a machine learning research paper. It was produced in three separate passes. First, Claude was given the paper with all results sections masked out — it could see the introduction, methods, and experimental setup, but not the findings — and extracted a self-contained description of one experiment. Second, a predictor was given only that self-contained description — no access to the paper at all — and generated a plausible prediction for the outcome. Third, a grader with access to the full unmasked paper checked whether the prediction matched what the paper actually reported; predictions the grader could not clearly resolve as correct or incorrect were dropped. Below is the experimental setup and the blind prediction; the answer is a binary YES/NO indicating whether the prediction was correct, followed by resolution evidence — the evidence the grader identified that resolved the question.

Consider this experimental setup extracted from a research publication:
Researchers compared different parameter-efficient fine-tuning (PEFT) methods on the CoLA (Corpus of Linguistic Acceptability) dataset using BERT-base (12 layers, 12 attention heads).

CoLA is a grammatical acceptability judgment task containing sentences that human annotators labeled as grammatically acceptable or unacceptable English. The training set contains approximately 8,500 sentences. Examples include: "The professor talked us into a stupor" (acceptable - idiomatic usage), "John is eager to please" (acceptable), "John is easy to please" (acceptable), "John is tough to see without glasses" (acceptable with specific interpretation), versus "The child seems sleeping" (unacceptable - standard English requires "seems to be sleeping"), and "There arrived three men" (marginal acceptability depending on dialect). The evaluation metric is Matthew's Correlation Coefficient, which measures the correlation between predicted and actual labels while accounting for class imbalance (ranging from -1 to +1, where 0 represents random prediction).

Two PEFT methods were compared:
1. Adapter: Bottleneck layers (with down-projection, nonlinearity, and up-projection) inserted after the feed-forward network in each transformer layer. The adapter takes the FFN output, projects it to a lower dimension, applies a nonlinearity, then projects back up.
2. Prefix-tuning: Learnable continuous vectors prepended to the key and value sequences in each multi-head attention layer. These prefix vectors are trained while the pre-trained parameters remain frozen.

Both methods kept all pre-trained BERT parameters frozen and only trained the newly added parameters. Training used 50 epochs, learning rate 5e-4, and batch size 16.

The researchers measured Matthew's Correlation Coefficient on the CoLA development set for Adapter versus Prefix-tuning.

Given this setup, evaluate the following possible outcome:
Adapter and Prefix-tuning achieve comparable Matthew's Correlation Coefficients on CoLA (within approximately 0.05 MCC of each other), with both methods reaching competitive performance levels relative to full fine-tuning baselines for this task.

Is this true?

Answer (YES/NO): NO